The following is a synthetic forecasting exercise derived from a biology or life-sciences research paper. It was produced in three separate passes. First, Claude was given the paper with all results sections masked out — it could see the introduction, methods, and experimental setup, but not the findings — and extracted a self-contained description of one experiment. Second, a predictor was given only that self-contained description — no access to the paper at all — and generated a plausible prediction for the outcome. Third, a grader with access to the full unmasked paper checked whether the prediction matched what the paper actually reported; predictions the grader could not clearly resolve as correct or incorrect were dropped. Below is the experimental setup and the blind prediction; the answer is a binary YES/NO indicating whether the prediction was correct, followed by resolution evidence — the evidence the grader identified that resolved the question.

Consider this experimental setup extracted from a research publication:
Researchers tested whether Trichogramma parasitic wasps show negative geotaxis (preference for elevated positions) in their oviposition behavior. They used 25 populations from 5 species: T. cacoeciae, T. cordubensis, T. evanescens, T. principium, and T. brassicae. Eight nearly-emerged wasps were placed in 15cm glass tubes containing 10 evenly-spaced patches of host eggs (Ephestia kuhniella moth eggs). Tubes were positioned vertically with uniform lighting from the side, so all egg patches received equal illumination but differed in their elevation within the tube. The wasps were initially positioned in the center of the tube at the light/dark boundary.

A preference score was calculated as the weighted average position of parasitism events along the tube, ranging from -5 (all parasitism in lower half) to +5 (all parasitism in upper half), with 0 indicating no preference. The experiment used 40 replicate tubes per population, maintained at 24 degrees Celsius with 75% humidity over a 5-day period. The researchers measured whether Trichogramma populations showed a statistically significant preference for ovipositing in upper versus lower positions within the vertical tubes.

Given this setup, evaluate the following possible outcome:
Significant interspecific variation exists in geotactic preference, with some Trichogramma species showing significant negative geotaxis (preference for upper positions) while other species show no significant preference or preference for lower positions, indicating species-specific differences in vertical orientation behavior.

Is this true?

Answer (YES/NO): YES